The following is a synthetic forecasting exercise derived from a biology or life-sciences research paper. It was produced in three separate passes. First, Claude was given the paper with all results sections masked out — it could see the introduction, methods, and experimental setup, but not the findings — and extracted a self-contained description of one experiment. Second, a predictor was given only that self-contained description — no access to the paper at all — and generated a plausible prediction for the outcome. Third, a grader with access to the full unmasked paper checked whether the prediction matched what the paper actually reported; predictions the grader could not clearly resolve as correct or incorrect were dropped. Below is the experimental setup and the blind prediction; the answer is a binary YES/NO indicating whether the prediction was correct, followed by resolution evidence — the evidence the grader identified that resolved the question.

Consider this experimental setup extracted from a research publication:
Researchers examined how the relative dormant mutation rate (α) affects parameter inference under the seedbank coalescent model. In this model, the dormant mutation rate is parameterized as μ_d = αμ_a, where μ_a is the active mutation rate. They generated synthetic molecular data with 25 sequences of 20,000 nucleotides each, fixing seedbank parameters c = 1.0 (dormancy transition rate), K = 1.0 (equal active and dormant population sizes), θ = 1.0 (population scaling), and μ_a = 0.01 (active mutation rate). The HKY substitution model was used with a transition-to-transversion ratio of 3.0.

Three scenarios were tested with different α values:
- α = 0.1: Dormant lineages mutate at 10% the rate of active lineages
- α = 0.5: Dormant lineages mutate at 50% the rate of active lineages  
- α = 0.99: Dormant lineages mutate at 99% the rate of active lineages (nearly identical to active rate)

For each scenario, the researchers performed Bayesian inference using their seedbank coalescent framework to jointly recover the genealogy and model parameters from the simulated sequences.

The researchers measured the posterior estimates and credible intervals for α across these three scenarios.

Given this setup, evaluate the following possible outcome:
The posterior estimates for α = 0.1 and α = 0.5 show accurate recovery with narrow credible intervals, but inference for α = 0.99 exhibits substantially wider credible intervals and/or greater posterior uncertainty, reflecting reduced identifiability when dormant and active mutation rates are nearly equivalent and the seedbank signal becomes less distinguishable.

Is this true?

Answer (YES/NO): NO